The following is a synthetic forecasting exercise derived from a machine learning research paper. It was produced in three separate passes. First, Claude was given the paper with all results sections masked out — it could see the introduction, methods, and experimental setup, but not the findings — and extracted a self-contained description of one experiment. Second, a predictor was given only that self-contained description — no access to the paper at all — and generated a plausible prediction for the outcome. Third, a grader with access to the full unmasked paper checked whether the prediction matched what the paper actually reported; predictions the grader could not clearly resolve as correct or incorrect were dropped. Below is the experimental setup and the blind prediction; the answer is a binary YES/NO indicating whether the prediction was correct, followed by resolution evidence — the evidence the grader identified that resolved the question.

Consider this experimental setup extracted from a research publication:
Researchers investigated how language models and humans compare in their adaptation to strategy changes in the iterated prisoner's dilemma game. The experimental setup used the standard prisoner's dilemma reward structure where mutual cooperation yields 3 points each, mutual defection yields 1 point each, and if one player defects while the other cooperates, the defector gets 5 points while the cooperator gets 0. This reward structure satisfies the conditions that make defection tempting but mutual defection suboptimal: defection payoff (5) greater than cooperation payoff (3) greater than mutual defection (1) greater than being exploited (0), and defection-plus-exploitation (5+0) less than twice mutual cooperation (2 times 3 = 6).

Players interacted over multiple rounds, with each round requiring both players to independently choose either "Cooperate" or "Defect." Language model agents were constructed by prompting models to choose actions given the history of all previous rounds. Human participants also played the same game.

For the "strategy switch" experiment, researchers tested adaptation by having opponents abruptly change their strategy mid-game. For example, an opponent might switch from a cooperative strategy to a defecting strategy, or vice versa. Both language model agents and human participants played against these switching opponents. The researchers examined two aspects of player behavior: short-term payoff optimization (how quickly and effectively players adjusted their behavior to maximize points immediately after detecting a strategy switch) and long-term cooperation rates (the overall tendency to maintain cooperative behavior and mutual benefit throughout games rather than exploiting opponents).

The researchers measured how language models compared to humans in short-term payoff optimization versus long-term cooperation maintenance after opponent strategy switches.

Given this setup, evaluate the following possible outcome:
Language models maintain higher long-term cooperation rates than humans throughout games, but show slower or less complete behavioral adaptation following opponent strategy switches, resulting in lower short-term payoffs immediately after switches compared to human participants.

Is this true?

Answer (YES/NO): NO